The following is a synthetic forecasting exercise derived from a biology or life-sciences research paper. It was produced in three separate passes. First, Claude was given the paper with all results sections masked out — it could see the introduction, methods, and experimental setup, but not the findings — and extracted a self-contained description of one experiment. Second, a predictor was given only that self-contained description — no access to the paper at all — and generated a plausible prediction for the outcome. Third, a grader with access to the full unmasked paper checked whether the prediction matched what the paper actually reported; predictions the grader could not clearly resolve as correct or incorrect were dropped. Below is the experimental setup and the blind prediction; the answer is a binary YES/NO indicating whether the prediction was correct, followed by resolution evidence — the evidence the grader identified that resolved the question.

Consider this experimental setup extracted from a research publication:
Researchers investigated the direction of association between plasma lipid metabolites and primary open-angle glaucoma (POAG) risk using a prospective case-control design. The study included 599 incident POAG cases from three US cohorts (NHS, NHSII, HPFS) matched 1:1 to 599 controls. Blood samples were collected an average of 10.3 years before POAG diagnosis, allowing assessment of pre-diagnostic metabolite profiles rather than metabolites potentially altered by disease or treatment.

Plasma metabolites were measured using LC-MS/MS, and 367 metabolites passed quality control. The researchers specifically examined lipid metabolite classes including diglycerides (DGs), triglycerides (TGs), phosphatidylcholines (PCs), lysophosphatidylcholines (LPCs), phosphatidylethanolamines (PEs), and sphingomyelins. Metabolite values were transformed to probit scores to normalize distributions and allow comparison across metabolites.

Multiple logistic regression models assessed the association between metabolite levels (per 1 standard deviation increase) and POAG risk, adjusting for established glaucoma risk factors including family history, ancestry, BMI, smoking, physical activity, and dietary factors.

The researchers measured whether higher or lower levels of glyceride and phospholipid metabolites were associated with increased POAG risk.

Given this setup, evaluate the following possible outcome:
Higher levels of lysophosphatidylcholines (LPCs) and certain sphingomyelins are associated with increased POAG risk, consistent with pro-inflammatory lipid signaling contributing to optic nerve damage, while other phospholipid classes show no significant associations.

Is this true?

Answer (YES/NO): NO